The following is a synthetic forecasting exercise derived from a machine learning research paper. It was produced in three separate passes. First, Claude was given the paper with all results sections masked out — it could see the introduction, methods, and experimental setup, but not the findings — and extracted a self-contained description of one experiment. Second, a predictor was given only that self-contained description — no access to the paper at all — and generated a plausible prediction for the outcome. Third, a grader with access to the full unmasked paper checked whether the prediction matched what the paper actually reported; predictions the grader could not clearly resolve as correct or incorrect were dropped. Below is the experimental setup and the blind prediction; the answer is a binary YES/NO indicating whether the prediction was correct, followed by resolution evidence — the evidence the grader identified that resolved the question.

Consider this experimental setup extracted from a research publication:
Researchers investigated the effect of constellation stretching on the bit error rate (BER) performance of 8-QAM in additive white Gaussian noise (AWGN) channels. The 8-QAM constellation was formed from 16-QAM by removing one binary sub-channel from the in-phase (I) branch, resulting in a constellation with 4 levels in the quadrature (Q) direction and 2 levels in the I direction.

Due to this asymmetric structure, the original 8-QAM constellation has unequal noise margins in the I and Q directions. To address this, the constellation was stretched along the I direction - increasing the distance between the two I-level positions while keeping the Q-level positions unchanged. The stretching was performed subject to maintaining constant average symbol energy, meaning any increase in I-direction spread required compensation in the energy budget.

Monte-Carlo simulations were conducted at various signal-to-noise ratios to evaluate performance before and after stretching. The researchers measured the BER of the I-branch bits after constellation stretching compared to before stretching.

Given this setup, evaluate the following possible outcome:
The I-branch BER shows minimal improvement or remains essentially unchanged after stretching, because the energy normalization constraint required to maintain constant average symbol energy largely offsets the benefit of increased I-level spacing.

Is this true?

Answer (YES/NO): NO